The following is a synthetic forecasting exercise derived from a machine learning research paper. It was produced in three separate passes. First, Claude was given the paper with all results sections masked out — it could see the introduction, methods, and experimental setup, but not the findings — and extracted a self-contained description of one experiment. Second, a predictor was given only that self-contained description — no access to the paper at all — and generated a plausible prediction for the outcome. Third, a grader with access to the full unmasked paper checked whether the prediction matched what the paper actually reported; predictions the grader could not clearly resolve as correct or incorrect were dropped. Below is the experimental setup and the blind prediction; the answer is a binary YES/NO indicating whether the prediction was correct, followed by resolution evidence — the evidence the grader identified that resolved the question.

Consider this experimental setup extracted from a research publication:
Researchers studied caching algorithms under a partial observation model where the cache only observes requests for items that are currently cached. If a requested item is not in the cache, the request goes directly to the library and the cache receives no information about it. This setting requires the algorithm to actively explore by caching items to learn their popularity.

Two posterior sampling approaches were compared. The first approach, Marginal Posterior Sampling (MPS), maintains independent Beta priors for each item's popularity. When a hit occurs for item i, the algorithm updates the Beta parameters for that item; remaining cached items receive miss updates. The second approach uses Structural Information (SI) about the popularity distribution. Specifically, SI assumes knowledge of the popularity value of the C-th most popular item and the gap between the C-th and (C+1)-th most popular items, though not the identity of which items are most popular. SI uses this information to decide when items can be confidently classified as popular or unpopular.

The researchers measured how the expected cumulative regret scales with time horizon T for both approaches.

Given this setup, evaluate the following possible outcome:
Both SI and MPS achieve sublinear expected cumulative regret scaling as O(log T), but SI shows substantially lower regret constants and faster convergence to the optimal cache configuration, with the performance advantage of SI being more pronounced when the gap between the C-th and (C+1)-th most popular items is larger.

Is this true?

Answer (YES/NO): NO